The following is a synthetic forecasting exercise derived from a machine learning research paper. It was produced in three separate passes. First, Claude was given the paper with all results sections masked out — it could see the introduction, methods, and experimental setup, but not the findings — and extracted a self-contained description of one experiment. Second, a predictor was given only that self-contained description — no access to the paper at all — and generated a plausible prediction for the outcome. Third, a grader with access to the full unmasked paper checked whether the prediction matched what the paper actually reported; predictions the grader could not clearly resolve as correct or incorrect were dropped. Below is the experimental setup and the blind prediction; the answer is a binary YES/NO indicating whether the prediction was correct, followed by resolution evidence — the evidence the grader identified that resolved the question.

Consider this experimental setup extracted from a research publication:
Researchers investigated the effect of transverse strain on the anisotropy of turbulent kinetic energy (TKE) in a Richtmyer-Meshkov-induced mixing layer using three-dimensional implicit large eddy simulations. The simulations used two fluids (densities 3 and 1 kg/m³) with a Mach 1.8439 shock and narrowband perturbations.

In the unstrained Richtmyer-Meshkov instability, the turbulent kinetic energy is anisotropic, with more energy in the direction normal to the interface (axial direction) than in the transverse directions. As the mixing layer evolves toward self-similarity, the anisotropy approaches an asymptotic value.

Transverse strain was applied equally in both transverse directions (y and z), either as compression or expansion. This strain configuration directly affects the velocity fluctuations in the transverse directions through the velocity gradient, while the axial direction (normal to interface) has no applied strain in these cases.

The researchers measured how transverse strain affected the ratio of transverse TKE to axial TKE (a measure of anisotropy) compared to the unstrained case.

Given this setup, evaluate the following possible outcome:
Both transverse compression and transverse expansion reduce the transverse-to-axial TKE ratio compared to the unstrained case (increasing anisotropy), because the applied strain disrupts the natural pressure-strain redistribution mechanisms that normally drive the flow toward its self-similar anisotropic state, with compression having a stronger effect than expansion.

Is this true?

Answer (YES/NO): NO